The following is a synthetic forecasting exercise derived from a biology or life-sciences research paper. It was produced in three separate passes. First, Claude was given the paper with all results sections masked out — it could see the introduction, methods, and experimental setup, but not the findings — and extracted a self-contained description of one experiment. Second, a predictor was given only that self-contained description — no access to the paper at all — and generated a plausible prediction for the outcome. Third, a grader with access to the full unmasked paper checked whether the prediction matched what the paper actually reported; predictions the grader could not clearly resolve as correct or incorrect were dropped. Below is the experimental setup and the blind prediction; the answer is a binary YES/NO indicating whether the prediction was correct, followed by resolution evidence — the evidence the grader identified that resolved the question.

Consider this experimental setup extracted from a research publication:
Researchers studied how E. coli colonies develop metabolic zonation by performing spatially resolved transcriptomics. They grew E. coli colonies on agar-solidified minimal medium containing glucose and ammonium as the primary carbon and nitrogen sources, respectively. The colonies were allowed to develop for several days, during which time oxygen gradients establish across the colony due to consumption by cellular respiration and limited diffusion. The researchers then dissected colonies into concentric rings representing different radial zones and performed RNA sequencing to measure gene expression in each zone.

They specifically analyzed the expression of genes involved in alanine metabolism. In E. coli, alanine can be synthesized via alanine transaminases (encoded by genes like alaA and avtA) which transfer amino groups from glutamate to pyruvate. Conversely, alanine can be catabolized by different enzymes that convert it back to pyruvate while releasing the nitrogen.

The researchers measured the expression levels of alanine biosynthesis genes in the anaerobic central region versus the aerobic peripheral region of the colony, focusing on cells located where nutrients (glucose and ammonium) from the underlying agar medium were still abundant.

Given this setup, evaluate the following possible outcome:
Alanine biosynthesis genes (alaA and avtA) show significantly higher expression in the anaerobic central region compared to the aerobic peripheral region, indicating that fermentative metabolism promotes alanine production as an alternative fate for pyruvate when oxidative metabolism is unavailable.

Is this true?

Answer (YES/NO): NO